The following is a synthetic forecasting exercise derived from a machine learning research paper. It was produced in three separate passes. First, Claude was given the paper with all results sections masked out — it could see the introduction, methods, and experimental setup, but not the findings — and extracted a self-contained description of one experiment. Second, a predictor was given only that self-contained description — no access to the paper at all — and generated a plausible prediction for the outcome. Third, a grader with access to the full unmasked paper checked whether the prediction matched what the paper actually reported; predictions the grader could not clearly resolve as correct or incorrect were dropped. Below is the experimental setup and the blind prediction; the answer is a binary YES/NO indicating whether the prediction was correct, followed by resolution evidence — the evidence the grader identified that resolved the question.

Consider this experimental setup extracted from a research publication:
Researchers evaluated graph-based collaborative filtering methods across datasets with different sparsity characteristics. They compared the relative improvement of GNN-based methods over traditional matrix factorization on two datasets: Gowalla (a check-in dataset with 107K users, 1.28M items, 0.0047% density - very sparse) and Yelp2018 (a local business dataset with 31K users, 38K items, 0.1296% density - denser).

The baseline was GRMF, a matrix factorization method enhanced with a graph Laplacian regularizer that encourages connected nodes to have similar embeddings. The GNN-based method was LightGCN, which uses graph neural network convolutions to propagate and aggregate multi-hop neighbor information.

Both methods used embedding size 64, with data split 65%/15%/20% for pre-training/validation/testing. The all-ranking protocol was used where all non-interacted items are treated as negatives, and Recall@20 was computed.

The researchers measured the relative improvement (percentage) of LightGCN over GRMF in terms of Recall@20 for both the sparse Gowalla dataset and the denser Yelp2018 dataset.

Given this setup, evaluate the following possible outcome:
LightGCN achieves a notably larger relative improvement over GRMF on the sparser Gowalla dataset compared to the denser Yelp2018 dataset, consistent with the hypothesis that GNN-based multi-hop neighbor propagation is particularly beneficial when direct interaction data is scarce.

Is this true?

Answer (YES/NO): NO